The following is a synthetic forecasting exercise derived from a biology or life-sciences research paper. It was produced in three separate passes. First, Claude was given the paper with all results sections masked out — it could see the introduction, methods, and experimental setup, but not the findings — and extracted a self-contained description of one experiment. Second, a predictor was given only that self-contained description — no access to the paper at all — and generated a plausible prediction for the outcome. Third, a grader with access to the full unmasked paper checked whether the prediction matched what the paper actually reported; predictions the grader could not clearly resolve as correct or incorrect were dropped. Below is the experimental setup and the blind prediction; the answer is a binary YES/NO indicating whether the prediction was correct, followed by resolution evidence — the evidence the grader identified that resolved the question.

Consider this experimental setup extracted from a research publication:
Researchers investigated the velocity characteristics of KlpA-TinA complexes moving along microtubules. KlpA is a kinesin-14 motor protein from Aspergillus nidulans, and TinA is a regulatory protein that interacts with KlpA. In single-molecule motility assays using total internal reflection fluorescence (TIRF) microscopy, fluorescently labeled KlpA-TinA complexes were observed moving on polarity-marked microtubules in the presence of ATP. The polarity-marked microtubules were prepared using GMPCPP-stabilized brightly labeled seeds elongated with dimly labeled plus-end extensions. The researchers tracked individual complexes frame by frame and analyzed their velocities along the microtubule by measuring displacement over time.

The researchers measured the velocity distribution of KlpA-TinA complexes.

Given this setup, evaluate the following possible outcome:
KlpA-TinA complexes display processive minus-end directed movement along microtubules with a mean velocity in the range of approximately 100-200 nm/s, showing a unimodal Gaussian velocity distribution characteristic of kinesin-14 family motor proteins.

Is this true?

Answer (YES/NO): NO